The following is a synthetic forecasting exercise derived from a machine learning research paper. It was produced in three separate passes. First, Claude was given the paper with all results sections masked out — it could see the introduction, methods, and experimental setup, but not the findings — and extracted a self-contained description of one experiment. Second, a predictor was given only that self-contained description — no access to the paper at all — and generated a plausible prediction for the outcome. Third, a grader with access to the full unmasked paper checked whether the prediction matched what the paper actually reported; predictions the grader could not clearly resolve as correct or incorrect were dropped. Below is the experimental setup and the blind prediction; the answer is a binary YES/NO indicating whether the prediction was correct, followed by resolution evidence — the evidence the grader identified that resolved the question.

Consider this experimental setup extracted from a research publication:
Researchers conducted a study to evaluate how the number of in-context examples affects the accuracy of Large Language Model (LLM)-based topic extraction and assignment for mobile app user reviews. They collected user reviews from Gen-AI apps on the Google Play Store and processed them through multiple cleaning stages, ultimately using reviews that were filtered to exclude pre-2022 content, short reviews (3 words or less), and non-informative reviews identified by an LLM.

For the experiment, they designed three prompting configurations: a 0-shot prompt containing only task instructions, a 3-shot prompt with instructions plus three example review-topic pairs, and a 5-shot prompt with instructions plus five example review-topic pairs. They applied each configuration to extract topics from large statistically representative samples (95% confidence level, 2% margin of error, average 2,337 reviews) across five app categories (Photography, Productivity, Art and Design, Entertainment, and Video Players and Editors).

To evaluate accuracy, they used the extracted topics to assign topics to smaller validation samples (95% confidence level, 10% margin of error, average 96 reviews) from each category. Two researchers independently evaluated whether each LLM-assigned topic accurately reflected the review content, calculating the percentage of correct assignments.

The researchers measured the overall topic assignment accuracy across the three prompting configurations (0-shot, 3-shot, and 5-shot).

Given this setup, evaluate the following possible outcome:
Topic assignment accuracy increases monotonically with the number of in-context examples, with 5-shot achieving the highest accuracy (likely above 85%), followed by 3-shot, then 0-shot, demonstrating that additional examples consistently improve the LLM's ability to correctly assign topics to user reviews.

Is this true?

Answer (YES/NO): NO